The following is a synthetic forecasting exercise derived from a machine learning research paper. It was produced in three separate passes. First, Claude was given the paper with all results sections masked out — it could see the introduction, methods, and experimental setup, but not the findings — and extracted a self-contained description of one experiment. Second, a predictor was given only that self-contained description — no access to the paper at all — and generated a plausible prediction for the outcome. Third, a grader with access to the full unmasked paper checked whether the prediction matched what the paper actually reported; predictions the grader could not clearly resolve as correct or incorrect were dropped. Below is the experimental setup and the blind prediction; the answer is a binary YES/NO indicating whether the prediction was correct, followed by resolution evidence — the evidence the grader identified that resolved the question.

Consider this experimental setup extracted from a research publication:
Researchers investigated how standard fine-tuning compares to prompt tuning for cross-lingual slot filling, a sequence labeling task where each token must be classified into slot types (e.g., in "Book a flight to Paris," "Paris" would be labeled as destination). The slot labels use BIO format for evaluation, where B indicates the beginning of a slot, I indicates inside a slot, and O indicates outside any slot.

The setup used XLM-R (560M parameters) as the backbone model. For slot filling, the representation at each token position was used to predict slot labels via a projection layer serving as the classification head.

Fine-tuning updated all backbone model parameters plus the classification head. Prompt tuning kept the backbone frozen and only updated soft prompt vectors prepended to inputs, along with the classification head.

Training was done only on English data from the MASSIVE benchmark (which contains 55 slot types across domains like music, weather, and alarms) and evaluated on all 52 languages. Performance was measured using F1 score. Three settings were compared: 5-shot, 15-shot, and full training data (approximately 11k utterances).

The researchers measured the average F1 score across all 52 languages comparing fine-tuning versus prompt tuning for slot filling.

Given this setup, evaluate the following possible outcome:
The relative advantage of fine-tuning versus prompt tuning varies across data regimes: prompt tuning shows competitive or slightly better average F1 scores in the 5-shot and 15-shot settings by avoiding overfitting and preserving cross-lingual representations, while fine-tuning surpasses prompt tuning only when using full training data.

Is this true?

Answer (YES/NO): NO